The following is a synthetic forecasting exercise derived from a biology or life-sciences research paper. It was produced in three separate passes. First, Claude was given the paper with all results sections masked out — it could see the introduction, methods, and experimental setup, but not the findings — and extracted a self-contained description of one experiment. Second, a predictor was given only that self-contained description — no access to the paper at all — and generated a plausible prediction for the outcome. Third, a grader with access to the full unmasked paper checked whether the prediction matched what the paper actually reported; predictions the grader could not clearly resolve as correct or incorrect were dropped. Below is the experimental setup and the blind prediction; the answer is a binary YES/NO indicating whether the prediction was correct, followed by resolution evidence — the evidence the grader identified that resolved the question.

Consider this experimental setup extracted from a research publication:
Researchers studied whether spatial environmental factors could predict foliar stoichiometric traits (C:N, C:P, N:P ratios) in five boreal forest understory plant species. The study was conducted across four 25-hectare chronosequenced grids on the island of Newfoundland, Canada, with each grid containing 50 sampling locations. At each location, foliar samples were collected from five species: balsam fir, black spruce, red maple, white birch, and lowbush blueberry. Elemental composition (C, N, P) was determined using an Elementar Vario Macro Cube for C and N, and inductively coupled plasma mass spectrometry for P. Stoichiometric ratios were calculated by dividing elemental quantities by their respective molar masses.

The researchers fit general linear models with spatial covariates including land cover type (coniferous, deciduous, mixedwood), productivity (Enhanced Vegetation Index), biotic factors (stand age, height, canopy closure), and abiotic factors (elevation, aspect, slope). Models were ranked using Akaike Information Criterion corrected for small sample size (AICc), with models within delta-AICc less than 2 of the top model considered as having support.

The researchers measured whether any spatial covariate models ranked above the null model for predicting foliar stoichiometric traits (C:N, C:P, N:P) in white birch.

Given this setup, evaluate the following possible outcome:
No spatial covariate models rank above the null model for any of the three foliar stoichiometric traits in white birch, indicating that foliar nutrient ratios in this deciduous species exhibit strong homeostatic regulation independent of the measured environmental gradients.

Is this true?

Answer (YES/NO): NO